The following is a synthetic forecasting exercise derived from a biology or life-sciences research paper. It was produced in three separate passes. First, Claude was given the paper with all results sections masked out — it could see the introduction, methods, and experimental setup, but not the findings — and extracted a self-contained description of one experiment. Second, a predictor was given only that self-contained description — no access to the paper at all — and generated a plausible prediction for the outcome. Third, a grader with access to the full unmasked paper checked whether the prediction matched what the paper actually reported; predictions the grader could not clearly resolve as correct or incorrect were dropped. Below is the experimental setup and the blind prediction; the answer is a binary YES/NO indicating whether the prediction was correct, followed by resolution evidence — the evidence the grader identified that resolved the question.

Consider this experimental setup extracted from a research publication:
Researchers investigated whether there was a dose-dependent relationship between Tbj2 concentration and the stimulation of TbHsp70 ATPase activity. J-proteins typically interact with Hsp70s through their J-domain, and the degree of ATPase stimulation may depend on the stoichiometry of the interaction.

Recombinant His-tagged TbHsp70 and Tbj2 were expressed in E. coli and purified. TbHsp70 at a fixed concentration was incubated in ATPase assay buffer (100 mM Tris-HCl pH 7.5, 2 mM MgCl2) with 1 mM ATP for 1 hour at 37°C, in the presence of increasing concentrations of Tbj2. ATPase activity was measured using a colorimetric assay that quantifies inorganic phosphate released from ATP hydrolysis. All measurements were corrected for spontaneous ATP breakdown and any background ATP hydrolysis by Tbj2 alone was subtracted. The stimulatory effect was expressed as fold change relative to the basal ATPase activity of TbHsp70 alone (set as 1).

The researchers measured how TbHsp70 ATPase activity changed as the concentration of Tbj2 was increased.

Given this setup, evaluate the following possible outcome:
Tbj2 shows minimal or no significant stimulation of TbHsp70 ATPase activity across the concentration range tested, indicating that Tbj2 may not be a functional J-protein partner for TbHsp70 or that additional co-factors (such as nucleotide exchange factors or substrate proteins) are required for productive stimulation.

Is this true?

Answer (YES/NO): NO